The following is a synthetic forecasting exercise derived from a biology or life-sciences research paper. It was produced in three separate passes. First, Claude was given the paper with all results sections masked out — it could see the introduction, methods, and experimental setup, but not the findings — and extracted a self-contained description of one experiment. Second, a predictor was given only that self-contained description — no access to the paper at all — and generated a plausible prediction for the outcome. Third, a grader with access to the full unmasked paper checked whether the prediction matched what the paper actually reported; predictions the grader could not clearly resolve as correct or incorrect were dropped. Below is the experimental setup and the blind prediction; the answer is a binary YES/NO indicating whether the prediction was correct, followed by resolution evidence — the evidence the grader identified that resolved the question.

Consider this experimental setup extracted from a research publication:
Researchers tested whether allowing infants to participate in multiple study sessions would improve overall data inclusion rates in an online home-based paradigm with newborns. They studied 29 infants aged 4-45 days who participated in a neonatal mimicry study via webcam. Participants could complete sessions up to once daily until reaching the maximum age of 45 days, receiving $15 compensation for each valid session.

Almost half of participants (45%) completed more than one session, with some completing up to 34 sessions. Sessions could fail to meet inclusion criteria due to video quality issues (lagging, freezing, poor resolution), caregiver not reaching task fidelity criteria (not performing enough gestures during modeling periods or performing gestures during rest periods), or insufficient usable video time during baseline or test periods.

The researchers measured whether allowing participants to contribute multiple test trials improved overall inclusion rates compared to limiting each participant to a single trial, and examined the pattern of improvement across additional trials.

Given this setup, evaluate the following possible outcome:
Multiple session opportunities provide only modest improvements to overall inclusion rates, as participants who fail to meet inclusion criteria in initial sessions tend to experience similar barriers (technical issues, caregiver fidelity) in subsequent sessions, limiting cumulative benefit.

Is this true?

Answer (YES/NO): YES